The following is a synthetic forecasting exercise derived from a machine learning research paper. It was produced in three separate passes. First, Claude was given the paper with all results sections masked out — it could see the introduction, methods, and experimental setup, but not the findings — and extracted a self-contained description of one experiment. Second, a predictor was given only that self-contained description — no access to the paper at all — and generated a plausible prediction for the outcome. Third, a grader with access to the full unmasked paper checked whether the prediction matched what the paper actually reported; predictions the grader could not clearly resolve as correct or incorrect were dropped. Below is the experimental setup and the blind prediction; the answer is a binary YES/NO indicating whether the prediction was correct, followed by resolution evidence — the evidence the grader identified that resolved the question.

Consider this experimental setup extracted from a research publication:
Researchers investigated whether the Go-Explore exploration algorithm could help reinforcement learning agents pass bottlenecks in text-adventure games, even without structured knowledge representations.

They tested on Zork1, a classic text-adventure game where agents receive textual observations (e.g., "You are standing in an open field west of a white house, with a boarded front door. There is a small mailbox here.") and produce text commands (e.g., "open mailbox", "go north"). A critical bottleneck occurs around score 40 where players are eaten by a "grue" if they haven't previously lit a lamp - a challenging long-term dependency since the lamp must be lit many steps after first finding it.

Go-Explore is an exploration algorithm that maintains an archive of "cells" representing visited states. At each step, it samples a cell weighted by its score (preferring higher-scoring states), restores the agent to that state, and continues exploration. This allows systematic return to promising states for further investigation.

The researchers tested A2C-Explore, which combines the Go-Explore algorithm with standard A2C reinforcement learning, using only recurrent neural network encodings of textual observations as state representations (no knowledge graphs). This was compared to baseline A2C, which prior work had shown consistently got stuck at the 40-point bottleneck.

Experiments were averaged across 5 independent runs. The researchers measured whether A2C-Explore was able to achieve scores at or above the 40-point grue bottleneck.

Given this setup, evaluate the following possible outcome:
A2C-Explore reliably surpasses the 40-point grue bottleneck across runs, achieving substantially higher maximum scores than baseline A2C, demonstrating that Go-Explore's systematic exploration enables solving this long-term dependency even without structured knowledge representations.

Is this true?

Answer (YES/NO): NO